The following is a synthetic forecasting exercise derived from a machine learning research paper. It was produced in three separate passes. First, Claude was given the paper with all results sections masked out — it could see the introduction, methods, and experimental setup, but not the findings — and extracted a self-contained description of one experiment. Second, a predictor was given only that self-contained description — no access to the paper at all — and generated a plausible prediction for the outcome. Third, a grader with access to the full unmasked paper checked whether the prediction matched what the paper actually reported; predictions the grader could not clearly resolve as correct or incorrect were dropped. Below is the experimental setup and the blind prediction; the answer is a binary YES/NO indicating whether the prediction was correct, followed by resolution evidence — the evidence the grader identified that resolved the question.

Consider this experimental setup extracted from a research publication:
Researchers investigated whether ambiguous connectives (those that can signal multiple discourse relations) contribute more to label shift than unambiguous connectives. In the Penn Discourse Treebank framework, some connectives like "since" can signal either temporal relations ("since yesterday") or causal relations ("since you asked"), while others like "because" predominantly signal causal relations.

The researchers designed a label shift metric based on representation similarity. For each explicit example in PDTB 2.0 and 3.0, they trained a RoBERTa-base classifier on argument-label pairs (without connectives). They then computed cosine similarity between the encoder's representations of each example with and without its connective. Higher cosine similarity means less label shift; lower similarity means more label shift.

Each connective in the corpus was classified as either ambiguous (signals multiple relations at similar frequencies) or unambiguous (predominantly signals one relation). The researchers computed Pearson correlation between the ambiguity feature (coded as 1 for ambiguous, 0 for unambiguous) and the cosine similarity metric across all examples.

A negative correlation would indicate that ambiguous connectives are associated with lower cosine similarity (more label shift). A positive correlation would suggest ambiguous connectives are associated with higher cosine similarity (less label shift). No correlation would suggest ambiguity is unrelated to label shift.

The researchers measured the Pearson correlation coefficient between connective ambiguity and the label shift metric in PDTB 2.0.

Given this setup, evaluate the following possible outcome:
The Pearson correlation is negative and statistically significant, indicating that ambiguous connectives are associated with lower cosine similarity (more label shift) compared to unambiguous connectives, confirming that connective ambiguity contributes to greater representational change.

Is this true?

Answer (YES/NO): NO